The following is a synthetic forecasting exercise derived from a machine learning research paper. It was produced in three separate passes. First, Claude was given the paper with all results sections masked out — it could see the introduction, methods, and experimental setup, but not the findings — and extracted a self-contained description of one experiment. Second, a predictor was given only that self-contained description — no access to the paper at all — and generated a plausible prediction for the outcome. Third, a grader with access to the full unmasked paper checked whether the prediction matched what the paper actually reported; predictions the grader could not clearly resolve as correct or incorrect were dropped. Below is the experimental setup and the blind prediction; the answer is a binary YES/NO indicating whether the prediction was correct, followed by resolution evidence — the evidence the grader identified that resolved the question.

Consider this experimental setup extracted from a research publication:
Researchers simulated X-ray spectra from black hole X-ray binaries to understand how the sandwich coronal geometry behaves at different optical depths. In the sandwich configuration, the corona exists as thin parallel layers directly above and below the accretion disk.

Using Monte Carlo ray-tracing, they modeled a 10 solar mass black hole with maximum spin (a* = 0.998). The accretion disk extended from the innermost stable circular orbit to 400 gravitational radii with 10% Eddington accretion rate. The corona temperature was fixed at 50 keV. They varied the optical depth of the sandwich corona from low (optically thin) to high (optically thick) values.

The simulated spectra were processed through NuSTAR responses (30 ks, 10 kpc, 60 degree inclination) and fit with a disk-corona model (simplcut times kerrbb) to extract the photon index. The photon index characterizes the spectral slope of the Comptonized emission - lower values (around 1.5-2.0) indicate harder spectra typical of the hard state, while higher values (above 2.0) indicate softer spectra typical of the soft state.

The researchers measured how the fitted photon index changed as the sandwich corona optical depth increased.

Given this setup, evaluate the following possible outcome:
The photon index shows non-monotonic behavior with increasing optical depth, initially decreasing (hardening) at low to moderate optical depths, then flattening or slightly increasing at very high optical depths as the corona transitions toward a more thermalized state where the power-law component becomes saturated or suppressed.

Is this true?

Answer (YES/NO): NO